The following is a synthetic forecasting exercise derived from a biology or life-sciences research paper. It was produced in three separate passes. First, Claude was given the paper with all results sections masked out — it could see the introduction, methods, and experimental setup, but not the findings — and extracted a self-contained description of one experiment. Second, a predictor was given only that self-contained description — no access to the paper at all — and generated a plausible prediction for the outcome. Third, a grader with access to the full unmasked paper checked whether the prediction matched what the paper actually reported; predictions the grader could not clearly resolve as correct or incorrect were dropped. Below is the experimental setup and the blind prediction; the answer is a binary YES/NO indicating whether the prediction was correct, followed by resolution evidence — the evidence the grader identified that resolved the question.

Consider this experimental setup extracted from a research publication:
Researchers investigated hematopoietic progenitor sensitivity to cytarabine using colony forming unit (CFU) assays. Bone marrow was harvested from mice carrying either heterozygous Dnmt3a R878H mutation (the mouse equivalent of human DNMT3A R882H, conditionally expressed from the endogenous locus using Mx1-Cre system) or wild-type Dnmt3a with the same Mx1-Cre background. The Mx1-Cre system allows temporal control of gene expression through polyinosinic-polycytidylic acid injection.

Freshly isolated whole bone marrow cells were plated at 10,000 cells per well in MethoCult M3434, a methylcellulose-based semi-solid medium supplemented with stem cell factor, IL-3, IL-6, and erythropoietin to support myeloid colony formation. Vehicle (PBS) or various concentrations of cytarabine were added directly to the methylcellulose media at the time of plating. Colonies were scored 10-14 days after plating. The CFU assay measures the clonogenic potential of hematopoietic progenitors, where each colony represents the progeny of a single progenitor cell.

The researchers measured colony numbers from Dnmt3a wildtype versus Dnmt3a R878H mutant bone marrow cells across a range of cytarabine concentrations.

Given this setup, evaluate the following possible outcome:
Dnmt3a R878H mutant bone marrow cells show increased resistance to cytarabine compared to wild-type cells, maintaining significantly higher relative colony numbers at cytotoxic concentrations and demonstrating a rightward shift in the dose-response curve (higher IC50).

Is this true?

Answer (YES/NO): NO